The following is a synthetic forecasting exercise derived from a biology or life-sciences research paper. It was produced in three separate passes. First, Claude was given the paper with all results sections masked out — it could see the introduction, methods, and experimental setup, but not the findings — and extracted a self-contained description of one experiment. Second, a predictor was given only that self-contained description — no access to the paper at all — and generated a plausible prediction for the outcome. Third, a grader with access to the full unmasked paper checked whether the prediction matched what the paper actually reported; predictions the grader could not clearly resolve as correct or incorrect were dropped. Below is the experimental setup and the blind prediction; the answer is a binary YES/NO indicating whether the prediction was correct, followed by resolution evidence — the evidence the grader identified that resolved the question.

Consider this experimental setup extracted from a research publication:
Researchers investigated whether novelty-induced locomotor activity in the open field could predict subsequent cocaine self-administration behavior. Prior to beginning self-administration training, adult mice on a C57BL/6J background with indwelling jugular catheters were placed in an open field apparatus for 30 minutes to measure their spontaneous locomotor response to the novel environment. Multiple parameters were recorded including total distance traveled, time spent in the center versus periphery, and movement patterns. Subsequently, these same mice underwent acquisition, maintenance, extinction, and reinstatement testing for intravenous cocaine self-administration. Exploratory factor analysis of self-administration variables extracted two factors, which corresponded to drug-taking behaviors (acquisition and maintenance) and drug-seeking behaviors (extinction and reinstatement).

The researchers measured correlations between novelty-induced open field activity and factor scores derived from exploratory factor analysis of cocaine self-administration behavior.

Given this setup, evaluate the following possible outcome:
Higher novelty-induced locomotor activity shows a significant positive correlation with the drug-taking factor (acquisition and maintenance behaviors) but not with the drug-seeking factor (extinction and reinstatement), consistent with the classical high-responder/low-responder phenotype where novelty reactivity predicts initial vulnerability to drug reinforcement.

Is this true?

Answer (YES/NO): YES